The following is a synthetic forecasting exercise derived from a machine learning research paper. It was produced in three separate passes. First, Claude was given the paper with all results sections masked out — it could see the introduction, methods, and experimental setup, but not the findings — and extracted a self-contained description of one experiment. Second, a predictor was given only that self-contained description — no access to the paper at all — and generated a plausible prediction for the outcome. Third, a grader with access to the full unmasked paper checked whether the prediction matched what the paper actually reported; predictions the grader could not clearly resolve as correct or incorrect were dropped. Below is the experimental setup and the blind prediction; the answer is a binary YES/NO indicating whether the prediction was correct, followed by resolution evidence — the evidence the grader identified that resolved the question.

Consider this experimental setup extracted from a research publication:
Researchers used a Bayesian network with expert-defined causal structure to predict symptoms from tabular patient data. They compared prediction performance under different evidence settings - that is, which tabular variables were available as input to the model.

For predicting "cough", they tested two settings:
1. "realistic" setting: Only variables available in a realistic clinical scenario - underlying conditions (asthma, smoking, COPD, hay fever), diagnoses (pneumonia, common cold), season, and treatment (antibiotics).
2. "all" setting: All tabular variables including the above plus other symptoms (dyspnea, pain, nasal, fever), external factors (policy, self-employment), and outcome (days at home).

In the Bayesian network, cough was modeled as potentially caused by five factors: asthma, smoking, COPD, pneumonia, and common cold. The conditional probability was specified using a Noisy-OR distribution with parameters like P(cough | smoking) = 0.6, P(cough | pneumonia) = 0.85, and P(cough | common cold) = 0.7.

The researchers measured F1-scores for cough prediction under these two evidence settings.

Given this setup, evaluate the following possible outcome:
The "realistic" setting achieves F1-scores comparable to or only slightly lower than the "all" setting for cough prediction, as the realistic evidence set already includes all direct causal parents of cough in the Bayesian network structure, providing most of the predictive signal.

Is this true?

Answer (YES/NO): YES